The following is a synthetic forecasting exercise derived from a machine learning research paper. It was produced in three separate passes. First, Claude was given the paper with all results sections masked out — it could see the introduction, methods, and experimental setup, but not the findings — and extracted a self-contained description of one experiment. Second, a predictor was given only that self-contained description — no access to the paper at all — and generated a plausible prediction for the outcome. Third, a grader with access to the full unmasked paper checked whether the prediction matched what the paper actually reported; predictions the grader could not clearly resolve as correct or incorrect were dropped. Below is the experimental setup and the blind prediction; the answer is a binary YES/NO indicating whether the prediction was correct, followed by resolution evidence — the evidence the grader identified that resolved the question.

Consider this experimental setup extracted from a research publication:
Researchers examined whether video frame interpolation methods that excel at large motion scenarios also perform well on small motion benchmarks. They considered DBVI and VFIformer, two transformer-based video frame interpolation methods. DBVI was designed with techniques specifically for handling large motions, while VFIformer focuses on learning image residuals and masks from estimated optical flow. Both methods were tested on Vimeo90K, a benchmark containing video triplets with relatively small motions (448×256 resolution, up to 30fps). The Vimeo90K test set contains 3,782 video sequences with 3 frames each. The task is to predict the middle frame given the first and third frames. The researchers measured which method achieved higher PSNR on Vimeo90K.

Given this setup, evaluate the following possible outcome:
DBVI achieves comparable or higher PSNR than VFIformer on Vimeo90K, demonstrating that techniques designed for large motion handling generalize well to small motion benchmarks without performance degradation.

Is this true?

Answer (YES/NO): NO